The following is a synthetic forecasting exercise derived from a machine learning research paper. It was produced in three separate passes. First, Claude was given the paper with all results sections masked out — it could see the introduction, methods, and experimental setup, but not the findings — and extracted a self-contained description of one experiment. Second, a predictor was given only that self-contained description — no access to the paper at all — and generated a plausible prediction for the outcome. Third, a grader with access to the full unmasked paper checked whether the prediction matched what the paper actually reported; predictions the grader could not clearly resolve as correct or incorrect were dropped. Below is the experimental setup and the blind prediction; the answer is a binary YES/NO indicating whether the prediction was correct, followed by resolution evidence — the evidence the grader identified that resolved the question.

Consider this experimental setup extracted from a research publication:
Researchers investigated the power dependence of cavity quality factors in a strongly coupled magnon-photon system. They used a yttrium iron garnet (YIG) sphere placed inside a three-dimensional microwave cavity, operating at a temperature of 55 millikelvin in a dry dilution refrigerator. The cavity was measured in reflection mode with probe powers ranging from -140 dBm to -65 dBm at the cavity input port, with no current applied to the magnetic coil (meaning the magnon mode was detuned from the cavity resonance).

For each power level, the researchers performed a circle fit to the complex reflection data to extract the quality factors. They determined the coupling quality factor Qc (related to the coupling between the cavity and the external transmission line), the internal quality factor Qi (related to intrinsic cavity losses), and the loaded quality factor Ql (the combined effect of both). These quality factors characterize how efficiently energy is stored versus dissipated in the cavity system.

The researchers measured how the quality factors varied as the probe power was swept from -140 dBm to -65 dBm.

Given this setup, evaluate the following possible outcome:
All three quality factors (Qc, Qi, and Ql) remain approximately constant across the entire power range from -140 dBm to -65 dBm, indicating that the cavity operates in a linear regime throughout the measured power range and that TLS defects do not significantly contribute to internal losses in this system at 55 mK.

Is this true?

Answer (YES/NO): YES